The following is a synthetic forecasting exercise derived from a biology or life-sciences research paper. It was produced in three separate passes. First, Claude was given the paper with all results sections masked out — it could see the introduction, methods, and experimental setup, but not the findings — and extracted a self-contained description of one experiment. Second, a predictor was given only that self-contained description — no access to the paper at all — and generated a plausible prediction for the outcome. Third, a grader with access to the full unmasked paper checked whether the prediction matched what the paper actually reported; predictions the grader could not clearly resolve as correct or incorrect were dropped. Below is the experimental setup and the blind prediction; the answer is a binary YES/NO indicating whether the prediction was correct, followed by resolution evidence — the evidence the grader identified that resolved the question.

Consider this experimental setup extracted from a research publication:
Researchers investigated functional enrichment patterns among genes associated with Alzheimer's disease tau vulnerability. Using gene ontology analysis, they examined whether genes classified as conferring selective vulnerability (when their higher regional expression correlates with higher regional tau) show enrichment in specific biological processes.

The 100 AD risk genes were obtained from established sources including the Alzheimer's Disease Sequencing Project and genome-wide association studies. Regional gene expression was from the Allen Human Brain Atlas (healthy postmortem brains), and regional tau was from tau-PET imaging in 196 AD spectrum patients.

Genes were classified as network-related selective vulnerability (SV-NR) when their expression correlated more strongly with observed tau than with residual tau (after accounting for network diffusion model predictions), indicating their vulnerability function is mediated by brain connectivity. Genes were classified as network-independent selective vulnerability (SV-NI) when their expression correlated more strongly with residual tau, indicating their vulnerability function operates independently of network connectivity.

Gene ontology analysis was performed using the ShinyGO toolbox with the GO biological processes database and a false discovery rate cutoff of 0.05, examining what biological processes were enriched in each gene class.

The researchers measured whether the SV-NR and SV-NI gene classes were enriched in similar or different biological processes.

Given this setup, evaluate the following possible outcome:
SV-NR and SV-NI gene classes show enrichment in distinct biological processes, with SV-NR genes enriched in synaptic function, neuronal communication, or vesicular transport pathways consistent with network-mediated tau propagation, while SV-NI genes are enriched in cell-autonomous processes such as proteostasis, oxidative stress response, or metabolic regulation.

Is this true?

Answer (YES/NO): NO